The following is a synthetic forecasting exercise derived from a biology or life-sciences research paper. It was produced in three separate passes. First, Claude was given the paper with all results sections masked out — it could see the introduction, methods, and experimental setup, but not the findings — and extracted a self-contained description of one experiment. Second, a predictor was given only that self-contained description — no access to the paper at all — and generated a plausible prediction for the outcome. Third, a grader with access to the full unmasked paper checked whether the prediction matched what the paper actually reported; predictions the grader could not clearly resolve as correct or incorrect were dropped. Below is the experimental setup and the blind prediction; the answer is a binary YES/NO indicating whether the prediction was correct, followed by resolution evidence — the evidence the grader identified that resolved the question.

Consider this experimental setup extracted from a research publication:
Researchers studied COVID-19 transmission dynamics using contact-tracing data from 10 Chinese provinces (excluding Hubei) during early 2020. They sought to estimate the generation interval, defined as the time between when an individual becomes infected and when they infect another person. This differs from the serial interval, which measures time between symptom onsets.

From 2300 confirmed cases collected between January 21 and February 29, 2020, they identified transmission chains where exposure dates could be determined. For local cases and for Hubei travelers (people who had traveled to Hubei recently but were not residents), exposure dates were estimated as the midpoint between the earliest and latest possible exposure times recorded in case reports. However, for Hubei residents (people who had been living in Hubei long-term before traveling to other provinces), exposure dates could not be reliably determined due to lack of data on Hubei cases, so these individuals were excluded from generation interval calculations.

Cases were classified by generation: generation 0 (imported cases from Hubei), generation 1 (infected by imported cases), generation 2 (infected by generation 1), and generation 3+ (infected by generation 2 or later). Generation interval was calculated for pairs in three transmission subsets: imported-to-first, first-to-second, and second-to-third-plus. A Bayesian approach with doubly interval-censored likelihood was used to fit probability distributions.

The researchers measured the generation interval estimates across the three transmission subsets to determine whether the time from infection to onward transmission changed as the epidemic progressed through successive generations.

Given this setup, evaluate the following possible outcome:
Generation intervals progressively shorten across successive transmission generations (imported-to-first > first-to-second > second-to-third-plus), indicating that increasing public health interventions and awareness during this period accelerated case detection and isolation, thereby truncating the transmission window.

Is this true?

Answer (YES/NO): YES